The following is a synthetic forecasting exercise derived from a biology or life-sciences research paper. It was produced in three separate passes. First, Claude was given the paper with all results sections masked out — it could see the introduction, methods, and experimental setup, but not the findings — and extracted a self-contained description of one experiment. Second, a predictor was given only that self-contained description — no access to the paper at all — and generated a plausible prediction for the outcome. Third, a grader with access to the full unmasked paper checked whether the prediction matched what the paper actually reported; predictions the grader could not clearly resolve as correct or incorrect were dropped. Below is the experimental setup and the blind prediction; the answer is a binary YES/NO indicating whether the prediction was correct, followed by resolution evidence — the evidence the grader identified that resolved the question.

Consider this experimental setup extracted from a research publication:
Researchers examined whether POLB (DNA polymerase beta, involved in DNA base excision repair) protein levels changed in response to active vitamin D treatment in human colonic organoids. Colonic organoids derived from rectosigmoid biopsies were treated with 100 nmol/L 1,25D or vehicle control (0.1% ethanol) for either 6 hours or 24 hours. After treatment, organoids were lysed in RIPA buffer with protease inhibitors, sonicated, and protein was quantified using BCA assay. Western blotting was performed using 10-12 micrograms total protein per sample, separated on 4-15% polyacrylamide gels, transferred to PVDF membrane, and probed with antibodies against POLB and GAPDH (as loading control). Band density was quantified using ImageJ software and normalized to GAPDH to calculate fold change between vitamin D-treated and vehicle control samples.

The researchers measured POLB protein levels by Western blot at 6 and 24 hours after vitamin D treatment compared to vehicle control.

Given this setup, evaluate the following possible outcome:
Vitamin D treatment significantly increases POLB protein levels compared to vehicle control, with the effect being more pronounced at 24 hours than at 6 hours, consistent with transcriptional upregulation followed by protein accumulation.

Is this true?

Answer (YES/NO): NO